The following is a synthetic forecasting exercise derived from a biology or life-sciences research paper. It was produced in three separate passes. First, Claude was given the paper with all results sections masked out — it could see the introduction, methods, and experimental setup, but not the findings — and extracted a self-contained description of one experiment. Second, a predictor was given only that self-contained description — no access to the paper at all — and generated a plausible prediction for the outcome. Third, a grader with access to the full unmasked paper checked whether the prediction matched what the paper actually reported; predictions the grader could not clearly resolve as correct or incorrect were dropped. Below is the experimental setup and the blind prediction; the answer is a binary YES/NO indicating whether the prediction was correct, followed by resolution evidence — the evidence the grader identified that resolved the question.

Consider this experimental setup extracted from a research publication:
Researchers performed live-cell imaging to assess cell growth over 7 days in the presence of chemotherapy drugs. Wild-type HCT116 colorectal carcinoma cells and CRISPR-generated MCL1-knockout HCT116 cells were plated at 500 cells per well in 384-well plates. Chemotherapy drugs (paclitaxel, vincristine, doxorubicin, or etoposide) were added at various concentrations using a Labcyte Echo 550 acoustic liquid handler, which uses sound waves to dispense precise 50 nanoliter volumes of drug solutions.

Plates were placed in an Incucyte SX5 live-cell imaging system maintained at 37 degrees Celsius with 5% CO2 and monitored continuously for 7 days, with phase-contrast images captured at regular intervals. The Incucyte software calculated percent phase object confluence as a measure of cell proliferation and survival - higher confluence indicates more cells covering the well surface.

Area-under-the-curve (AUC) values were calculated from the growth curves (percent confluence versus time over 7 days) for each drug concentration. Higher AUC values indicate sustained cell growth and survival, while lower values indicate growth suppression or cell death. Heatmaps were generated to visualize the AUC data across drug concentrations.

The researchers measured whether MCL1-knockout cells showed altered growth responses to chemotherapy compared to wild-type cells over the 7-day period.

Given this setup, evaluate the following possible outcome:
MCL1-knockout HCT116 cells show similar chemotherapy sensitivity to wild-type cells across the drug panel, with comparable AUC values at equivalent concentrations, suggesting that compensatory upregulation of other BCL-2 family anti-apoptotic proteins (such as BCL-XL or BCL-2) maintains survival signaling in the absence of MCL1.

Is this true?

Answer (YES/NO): NO